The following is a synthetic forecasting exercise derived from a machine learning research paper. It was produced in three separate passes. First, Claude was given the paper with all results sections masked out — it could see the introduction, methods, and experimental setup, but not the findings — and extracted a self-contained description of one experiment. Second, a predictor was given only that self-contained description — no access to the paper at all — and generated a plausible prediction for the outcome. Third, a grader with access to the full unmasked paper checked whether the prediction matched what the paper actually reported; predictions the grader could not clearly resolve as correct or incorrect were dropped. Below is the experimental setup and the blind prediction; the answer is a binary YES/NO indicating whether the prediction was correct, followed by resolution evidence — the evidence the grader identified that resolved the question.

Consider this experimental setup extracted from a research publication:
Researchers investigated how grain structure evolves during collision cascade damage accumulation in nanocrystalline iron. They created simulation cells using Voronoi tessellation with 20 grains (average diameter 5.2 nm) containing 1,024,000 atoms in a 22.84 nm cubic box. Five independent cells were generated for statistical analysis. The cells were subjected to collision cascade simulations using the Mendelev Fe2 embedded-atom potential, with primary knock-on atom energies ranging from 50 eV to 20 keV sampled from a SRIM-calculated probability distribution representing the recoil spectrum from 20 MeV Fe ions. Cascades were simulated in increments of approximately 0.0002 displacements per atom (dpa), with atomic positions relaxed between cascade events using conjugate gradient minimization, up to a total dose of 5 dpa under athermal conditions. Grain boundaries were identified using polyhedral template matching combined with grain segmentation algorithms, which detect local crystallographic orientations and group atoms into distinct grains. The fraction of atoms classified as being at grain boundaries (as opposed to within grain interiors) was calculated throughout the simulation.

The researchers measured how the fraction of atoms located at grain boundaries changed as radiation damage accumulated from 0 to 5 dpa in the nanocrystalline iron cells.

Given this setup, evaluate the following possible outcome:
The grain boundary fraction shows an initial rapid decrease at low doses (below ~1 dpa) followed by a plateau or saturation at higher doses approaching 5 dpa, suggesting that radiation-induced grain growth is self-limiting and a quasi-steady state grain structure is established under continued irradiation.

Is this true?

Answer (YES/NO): NO